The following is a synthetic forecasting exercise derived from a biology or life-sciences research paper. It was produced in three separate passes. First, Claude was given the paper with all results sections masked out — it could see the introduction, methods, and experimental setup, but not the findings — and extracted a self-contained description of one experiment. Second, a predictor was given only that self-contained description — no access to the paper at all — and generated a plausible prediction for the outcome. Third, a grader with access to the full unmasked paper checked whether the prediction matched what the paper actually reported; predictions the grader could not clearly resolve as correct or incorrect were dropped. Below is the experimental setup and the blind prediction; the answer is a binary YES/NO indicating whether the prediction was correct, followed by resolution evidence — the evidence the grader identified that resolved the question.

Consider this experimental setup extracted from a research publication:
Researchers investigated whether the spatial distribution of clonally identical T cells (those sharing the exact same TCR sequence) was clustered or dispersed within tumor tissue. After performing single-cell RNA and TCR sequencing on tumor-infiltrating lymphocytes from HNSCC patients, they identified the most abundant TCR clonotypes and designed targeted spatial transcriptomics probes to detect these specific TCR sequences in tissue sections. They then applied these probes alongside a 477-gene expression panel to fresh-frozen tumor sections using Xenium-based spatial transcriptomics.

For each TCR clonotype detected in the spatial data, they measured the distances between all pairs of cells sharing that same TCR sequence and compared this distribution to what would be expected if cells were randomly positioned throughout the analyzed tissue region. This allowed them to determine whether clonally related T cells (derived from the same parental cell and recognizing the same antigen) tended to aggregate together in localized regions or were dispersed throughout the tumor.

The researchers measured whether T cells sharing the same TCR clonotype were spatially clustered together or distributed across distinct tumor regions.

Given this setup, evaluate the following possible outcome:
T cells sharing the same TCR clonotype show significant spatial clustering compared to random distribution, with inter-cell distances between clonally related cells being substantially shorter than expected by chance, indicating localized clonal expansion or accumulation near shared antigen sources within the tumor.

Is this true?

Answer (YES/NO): NO